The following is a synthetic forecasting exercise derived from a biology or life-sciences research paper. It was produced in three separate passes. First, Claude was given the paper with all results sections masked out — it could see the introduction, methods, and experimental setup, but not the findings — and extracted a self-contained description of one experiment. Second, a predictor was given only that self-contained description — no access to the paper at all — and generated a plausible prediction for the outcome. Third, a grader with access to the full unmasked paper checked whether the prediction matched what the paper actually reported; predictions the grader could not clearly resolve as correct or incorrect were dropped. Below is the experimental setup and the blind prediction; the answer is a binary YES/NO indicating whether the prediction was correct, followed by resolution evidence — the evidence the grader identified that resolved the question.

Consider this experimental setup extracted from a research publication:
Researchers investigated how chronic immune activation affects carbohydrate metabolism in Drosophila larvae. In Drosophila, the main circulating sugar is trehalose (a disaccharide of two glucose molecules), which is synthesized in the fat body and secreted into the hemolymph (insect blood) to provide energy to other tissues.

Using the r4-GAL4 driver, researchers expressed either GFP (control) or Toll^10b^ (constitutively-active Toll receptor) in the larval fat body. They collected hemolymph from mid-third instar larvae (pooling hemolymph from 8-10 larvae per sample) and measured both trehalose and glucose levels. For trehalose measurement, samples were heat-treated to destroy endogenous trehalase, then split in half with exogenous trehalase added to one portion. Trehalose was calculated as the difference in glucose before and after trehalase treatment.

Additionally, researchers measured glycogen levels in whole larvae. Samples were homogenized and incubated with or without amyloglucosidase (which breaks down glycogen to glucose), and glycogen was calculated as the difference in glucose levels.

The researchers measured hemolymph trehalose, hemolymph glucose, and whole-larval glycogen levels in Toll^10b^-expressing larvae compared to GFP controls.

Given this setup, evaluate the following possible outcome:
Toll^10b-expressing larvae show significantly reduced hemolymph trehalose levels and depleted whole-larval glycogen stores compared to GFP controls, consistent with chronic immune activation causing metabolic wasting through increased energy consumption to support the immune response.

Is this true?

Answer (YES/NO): NO